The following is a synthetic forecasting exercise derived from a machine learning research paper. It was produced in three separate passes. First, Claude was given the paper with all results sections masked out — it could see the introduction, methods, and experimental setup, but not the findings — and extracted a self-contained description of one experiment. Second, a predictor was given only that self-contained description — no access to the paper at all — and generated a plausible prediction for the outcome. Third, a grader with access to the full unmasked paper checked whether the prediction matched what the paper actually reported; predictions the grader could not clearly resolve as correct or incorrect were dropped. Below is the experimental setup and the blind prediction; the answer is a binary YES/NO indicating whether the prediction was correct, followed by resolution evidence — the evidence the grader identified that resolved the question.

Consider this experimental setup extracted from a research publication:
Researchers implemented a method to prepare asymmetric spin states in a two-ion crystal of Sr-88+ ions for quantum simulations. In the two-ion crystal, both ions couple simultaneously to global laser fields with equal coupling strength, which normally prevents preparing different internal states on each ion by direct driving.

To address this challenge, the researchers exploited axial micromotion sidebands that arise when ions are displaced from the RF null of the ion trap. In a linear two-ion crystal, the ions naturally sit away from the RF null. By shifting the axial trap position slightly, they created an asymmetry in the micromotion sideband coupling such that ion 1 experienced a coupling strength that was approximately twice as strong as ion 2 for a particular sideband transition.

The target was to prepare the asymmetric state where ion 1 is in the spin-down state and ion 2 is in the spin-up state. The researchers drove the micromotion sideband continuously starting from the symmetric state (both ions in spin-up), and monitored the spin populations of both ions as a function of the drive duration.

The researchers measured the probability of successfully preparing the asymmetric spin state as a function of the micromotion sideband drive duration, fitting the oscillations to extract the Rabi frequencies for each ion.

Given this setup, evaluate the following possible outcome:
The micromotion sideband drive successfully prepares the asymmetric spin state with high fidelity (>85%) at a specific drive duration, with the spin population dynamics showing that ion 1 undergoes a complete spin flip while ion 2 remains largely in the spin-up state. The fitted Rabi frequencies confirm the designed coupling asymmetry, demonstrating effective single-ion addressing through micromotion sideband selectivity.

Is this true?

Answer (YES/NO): YES